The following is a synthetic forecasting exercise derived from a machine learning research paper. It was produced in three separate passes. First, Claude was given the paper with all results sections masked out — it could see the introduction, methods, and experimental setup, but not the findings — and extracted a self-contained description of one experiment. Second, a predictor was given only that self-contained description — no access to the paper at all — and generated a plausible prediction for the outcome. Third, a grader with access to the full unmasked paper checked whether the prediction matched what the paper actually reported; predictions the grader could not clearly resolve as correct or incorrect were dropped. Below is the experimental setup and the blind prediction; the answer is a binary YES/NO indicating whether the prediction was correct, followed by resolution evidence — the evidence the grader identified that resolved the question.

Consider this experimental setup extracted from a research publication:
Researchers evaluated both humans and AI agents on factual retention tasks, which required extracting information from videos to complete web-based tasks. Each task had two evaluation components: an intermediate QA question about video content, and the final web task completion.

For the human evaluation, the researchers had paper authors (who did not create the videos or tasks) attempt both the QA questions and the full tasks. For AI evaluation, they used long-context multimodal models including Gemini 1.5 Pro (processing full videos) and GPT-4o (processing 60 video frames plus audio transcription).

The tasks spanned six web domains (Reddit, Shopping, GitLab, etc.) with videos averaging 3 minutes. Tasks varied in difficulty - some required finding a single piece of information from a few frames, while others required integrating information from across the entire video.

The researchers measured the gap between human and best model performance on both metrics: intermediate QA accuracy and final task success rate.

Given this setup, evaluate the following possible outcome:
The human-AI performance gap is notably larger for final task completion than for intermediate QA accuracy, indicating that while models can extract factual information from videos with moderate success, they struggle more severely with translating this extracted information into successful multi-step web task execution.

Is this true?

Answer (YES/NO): YES